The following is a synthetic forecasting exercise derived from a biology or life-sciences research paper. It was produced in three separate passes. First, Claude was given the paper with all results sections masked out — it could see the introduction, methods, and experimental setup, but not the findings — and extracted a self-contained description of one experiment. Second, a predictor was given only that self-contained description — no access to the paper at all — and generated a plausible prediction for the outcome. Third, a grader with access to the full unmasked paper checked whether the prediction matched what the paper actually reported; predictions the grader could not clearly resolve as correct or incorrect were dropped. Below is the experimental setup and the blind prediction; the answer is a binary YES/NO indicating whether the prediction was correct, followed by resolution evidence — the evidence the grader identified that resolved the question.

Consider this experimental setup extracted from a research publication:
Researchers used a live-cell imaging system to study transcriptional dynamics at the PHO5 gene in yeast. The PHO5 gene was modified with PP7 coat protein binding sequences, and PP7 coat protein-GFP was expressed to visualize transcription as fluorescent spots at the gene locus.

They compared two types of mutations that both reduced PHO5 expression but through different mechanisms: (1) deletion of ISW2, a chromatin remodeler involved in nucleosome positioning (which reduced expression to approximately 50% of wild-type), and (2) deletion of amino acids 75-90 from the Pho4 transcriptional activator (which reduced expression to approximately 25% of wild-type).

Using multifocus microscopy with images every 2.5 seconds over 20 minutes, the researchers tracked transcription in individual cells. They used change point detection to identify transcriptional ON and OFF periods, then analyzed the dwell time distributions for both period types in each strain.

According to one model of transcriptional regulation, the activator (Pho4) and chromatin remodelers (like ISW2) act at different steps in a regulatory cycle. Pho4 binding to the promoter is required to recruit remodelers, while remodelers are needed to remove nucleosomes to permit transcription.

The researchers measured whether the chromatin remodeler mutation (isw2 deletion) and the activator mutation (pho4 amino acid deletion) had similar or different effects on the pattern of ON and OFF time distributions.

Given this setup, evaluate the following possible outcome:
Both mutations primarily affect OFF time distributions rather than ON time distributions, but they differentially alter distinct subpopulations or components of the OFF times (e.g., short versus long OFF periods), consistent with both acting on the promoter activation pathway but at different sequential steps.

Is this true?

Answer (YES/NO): NO